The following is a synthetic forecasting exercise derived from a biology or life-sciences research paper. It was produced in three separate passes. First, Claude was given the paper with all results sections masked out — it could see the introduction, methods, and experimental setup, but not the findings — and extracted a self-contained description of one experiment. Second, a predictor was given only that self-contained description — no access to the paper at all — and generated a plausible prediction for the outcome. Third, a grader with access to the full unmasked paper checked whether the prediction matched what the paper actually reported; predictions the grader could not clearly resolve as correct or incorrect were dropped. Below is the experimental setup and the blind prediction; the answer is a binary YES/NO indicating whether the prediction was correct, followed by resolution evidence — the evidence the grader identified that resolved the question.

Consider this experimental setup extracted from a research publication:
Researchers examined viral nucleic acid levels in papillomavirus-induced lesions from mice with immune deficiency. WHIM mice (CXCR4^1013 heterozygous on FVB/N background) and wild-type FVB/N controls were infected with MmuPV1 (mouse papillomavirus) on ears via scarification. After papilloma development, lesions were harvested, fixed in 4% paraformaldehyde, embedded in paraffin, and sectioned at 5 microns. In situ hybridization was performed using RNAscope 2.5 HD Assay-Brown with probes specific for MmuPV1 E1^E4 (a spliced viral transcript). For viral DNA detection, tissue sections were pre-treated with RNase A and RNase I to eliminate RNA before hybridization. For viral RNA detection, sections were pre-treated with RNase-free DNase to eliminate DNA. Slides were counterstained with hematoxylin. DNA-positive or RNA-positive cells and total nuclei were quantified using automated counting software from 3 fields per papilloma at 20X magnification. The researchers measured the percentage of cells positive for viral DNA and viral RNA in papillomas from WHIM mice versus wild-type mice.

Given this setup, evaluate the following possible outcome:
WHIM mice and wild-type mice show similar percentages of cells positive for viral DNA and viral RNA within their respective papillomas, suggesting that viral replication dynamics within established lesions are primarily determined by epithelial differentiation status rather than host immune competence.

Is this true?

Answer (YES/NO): NO